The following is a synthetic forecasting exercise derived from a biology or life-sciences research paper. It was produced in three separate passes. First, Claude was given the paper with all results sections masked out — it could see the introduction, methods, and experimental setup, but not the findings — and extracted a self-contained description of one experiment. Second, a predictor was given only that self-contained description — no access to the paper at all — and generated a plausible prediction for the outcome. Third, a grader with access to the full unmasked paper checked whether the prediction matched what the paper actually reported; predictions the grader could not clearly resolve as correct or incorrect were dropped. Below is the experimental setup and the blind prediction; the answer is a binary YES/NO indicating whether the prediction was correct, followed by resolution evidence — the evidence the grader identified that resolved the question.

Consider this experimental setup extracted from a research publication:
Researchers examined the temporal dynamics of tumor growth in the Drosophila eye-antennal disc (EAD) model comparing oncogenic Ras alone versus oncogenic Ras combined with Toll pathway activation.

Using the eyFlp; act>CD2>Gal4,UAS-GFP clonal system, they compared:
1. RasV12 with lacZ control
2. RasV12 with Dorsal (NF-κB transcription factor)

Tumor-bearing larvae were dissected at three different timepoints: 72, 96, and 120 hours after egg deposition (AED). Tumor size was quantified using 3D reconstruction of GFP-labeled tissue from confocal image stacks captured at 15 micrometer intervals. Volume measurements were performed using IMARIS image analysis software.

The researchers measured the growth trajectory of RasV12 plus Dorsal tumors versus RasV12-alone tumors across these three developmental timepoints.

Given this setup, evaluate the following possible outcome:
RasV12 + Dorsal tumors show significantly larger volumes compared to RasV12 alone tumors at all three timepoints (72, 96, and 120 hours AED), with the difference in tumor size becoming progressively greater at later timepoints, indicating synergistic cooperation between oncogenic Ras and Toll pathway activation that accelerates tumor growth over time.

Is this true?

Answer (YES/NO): NO